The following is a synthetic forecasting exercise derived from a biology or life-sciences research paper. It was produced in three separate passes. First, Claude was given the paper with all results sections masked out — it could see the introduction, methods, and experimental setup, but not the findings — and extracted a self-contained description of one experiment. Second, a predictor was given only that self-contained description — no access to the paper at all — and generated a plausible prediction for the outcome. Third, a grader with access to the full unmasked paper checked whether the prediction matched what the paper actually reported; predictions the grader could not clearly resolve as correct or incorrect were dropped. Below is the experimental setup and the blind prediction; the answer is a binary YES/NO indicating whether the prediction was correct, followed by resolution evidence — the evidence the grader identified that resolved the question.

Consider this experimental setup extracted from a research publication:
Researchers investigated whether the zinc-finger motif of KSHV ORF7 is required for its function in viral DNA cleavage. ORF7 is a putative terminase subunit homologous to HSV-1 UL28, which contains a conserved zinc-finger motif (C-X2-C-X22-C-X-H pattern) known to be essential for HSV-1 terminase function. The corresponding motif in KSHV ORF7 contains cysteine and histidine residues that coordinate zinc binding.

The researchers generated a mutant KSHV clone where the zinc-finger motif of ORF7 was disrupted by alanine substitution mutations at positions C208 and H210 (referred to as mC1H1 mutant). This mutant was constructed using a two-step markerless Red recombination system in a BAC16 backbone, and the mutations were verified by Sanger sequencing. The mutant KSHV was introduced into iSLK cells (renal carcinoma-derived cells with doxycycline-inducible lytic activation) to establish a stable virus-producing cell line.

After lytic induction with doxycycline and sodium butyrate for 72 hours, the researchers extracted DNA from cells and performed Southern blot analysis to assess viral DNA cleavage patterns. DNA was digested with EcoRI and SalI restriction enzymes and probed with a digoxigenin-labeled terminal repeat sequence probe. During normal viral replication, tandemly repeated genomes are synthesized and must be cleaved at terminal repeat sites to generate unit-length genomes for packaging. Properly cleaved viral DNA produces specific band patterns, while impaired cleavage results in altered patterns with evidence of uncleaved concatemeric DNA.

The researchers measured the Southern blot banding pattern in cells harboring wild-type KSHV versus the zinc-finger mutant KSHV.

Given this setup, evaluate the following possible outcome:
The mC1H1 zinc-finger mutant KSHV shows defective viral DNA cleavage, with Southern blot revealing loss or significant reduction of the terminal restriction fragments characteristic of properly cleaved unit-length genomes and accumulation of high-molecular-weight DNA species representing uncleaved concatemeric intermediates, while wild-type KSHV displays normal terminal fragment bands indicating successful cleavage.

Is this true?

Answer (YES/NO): NO